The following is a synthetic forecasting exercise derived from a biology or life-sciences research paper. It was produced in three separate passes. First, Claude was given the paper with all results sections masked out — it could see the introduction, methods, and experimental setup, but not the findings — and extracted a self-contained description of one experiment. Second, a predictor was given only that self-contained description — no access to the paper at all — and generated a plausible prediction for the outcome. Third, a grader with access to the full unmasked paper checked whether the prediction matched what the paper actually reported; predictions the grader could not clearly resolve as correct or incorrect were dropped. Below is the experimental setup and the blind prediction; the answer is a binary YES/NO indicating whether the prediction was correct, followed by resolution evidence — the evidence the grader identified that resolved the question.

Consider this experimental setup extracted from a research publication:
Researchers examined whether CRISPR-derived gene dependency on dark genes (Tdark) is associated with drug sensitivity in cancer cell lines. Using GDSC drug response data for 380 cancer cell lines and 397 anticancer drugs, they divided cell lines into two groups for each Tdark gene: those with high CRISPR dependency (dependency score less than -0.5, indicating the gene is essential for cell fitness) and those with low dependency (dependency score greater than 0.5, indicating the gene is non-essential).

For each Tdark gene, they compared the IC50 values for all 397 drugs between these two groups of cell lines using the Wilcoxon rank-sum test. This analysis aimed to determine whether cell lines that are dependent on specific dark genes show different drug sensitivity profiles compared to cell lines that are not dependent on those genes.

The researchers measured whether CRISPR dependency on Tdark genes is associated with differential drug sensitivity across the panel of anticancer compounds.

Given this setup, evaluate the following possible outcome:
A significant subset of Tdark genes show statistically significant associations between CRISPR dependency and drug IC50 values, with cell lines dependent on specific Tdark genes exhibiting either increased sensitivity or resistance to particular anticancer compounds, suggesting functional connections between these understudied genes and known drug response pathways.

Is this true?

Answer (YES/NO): YES